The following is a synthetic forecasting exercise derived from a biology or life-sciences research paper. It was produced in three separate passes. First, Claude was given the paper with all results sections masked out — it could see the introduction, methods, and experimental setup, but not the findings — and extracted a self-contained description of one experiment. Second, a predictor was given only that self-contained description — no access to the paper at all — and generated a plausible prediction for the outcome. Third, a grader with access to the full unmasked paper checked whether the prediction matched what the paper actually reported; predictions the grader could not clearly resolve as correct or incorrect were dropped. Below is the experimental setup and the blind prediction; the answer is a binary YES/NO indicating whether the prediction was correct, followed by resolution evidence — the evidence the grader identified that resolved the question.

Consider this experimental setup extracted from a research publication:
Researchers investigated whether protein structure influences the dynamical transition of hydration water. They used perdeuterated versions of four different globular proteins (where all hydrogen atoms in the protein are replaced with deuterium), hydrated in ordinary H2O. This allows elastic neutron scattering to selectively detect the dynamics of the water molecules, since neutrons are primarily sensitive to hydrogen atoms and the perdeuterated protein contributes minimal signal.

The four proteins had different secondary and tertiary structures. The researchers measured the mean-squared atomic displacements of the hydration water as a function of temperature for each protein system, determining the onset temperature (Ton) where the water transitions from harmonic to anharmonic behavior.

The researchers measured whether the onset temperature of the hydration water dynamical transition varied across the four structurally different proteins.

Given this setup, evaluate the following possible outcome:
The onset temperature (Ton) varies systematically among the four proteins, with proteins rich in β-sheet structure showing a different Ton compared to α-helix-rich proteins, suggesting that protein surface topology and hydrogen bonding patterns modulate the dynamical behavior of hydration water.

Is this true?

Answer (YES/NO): NO